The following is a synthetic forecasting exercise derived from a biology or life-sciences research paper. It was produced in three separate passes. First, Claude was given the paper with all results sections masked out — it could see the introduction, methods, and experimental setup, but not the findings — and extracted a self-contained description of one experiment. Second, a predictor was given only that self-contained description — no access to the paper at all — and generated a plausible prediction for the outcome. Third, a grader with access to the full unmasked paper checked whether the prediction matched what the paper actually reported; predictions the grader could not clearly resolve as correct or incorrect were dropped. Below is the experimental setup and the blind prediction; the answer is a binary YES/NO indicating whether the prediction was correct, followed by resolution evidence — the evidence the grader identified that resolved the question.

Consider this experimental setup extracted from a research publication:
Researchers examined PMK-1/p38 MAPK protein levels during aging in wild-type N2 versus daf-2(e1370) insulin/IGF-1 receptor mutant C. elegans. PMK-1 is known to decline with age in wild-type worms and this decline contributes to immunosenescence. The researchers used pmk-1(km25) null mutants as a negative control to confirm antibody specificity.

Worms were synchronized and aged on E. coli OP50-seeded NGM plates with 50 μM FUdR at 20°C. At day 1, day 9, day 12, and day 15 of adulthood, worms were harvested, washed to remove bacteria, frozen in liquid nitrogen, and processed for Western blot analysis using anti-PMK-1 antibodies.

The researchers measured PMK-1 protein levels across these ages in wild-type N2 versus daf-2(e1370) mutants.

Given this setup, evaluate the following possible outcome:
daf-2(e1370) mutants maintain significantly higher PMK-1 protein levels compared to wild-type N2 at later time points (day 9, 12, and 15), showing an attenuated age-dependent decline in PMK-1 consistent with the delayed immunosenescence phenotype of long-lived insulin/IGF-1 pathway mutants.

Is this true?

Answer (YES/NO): NO